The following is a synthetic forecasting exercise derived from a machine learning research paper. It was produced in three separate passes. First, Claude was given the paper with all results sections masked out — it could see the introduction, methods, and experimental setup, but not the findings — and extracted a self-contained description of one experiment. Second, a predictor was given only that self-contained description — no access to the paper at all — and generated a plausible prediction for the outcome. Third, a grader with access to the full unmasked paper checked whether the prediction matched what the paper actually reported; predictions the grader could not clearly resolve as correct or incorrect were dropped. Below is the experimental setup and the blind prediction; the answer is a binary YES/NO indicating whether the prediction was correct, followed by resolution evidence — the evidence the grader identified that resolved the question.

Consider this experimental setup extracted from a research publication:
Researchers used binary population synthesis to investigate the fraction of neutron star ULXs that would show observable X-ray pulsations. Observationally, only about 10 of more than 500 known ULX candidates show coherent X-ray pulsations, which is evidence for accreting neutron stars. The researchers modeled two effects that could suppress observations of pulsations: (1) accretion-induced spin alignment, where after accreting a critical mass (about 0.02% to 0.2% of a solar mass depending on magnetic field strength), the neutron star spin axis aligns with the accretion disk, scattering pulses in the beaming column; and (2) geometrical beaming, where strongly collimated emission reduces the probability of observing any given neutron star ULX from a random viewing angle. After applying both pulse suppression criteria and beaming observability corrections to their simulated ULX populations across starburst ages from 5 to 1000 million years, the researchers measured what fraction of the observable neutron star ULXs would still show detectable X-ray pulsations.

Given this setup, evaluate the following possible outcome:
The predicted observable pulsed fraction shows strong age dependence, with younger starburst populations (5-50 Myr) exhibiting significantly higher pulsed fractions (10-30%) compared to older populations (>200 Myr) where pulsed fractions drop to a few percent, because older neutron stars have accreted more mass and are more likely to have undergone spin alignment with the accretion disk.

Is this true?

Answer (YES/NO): NO